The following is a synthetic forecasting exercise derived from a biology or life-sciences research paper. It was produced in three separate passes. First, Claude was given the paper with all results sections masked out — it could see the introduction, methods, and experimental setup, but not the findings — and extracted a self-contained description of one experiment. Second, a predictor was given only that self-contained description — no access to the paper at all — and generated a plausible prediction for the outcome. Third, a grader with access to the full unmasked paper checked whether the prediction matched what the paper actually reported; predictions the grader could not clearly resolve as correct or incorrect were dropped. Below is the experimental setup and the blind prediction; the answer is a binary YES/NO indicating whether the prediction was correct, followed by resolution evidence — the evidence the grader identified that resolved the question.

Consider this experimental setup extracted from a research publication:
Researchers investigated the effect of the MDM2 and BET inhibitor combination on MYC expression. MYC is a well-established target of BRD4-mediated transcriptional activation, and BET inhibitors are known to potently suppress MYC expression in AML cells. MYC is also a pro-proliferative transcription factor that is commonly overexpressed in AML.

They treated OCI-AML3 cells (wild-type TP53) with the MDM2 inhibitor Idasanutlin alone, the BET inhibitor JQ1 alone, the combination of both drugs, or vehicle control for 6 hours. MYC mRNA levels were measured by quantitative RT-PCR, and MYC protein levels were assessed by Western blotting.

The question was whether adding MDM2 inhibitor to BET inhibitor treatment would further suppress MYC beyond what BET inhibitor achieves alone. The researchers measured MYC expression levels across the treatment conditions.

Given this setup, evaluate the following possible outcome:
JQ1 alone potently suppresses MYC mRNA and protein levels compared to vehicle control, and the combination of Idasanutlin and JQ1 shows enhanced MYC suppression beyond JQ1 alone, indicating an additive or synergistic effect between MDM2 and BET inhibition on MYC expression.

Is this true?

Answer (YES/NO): NO